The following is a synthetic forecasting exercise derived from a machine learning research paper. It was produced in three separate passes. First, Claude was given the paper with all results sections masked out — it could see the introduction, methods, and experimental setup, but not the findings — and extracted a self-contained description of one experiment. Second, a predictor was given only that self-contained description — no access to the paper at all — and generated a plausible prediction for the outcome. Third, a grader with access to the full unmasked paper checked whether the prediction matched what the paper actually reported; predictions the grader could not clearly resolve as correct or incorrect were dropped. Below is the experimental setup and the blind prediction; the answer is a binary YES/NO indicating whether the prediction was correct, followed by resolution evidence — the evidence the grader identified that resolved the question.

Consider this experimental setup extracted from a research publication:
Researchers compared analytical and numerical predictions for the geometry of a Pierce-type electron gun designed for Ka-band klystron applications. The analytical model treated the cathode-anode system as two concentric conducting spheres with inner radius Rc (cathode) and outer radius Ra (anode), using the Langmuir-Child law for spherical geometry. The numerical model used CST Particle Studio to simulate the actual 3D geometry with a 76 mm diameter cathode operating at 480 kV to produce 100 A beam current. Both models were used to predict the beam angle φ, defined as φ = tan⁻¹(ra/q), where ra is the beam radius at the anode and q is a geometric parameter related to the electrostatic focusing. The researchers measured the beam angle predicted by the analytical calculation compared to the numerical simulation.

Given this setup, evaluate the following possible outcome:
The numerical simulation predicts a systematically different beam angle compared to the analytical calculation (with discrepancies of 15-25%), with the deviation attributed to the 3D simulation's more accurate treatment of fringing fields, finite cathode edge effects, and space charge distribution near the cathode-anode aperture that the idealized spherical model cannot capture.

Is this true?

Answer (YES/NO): NO